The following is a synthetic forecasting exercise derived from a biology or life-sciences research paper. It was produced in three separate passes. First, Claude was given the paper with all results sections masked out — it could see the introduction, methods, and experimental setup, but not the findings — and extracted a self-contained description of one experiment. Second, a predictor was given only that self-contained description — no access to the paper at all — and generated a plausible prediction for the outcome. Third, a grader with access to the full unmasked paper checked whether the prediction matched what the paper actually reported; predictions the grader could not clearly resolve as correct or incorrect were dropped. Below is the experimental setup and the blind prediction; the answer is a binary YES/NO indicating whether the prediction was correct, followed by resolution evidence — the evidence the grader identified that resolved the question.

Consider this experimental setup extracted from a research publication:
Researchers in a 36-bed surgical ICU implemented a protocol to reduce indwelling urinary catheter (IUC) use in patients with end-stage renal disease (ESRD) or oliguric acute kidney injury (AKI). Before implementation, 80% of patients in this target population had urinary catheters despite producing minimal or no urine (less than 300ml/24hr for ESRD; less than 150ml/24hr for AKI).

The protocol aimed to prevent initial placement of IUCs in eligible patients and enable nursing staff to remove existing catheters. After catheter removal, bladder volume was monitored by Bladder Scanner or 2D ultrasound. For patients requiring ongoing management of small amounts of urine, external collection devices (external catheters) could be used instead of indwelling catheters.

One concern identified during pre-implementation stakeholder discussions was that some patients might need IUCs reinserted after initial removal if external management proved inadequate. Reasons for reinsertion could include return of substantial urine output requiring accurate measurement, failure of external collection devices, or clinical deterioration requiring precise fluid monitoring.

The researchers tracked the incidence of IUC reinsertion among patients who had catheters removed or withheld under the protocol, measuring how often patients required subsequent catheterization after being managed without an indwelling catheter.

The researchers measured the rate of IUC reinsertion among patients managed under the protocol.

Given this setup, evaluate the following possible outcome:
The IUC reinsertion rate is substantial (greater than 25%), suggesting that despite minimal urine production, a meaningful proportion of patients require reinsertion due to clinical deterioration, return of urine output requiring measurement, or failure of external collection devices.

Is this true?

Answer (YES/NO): NO